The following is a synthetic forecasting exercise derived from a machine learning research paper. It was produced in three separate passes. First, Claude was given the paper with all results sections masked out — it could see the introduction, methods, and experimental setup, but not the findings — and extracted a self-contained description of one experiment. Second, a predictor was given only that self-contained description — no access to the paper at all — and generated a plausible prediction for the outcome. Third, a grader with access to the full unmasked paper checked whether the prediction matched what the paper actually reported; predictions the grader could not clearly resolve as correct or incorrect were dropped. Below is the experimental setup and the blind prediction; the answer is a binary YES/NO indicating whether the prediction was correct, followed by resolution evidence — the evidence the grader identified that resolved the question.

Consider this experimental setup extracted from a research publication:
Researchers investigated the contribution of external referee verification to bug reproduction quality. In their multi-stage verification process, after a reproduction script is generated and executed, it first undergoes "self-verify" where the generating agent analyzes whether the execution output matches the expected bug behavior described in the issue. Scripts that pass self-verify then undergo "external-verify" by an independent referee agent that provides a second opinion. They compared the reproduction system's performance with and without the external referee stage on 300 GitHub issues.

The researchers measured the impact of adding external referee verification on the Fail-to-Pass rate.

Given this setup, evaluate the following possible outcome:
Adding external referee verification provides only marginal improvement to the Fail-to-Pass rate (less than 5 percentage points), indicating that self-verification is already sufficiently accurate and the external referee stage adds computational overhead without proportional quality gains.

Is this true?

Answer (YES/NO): YES